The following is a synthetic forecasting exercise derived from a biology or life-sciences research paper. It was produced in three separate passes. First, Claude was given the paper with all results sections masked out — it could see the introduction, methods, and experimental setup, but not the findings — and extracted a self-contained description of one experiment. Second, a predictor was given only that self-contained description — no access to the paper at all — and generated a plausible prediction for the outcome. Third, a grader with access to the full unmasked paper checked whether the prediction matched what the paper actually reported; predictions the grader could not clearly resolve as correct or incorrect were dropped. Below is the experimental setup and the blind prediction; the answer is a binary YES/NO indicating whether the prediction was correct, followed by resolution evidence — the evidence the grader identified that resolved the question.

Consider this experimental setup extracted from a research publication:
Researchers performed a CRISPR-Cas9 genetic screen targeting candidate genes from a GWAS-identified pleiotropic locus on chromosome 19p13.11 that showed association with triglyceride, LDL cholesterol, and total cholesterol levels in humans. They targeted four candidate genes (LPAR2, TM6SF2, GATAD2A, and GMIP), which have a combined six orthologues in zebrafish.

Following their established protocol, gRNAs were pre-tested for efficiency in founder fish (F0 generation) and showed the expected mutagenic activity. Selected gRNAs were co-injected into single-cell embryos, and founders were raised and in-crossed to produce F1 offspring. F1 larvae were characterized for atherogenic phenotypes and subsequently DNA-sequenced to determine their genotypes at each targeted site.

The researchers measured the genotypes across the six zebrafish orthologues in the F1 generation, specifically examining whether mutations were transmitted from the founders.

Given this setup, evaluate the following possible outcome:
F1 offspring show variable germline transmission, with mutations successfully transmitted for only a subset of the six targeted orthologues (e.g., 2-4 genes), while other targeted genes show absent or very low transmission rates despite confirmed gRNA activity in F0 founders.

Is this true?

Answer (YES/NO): YES